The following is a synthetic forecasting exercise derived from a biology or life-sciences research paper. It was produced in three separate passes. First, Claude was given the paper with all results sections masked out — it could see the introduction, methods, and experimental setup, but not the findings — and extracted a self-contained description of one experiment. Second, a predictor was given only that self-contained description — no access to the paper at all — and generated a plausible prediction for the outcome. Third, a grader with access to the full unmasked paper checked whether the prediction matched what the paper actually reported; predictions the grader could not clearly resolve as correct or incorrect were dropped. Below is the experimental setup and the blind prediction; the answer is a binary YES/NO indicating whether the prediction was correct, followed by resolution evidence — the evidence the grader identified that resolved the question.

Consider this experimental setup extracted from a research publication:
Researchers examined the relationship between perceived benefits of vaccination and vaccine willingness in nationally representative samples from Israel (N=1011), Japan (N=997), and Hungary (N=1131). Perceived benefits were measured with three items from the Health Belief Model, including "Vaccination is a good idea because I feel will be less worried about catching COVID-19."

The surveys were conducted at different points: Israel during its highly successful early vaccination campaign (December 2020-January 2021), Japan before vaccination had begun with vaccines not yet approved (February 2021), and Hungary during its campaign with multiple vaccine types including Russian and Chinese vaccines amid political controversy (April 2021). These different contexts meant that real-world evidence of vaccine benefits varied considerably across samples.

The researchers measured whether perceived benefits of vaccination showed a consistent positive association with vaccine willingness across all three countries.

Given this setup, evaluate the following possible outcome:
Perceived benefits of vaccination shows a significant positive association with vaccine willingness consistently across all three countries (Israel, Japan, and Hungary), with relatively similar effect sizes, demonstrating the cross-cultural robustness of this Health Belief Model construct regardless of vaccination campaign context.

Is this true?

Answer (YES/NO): NO